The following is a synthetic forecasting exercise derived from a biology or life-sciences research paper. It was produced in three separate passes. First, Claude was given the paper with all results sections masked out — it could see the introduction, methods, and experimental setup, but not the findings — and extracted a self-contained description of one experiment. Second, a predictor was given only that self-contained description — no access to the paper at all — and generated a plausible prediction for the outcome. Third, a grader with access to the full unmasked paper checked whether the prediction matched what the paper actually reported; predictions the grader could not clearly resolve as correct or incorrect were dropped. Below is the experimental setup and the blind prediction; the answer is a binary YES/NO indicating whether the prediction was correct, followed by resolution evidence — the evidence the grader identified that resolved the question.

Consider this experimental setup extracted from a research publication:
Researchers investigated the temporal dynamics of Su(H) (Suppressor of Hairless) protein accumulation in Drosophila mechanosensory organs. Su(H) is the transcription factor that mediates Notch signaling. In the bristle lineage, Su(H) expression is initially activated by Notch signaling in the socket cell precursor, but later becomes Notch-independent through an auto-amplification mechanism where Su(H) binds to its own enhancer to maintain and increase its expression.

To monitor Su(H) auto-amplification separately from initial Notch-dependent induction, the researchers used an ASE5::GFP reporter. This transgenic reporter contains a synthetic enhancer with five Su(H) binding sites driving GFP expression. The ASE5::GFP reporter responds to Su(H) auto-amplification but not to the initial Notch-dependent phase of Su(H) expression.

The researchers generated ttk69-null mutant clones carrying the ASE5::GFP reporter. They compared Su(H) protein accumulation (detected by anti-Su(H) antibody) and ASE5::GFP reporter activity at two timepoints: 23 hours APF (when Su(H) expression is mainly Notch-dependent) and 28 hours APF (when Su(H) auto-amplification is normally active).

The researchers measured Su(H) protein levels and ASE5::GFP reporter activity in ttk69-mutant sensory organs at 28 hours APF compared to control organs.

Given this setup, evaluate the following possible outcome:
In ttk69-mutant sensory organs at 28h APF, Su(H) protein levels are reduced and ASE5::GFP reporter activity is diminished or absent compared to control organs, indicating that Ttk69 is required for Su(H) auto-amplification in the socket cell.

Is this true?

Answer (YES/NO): YES